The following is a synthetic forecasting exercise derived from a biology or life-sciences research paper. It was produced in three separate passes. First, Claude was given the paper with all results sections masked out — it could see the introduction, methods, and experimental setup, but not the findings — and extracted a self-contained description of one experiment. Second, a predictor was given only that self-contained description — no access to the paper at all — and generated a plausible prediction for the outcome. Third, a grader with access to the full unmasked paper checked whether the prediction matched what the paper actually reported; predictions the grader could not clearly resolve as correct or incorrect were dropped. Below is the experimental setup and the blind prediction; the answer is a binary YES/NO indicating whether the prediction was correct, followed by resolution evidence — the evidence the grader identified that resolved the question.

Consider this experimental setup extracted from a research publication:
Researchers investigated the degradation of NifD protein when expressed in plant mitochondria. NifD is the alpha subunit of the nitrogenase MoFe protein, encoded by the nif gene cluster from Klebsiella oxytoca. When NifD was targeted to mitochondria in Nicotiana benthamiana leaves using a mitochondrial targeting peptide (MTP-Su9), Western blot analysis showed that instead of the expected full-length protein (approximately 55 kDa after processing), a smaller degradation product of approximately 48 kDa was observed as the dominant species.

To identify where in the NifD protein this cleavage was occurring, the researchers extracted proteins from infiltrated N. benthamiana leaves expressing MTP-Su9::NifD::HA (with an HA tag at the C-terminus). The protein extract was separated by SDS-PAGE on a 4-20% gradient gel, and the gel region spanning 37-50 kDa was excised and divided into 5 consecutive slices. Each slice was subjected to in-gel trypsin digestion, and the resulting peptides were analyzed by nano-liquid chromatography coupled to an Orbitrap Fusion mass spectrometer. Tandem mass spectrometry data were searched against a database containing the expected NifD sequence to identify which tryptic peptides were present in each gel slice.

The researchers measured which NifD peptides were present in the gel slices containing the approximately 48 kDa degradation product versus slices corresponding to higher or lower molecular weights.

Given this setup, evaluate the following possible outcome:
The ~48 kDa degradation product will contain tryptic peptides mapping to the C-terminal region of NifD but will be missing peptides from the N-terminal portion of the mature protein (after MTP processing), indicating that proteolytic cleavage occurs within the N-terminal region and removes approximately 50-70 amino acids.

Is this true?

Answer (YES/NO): NO